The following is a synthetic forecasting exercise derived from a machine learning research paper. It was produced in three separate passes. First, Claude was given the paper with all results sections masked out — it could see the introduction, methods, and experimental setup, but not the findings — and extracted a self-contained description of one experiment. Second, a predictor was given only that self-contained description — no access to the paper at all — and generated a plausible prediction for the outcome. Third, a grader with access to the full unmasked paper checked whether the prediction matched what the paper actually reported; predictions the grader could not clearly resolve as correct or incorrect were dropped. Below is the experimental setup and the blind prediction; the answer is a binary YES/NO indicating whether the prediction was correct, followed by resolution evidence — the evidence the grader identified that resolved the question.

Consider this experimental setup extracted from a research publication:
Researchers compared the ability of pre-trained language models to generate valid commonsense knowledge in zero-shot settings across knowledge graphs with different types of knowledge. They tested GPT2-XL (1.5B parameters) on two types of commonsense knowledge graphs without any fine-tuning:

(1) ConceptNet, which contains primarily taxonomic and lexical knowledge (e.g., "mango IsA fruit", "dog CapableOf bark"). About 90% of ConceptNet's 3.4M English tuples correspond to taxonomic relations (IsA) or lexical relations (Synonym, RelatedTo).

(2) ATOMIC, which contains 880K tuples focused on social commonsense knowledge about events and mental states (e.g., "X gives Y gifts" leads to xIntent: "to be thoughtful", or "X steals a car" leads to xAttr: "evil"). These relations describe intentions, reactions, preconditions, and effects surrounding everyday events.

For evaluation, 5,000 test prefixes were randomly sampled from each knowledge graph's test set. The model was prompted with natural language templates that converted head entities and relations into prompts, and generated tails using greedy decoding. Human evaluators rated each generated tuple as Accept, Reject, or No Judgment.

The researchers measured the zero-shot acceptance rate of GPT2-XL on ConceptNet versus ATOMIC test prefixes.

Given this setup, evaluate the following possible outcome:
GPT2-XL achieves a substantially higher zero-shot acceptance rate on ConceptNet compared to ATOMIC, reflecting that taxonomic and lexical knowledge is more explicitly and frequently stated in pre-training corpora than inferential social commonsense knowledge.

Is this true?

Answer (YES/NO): YES